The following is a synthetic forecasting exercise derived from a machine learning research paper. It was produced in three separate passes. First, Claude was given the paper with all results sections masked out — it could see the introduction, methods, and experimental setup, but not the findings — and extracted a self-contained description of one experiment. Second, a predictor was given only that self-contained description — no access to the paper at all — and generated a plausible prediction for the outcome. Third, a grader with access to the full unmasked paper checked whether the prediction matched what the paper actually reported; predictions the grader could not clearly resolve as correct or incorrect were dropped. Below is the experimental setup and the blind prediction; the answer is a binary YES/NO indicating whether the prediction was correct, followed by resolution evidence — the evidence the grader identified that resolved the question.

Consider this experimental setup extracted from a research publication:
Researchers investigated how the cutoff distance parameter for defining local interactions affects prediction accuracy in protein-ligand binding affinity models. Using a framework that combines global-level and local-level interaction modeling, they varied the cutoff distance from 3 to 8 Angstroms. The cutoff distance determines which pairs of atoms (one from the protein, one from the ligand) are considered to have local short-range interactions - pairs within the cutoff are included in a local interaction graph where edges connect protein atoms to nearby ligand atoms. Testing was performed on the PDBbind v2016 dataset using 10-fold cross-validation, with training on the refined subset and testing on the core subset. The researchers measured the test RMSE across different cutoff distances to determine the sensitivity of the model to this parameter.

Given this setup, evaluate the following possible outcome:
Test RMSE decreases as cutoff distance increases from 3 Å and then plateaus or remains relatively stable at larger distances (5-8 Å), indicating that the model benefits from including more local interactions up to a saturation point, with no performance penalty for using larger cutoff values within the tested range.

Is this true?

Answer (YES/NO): NO